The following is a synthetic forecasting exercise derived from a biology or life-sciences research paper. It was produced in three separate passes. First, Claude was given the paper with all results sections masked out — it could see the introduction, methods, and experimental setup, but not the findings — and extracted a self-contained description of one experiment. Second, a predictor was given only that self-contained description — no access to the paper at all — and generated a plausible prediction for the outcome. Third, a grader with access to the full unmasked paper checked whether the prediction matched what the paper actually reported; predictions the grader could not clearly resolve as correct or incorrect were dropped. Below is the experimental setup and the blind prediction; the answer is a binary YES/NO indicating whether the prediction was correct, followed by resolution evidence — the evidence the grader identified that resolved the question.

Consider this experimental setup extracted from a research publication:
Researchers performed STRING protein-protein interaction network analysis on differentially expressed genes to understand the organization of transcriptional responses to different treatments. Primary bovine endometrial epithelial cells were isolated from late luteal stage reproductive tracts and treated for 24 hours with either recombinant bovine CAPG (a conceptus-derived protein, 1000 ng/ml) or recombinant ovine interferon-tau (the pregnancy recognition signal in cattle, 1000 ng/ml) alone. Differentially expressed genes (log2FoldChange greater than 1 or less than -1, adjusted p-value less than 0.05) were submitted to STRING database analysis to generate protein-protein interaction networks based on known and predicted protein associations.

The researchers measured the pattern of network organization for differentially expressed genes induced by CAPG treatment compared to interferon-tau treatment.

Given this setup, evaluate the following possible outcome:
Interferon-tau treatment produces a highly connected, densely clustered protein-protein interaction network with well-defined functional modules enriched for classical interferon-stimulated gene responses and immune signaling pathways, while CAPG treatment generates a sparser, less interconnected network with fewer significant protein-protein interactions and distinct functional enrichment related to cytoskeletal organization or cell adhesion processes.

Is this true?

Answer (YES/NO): NO